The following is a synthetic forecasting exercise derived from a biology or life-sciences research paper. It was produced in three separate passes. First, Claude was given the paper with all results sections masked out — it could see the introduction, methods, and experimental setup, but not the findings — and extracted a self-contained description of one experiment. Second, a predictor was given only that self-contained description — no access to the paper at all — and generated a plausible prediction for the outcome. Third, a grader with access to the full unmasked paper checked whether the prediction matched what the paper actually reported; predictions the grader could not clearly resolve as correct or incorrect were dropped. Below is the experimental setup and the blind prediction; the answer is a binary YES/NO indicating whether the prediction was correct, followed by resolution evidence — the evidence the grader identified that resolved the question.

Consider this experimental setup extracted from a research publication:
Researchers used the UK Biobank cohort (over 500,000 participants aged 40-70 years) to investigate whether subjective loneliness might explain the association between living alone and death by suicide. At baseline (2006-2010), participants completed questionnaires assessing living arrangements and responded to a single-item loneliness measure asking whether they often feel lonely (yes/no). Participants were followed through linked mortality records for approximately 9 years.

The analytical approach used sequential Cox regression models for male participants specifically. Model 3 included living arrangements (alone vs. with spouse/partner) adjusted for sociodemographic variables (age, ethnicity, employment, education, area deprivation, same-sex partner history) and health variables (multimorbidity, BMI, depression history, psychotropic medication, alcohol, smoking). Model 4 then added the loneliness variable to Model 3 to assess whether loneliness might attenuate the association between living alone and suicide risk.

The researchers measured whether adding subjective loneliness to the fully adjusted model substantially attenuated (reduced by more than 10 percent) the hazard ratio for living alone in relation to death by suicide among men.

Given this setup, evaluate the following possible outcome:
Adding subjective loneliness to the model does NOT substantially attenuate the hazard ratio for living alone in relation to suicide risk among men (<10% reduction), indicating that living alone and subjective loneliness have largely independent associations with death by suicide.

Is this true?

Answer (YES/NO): YES